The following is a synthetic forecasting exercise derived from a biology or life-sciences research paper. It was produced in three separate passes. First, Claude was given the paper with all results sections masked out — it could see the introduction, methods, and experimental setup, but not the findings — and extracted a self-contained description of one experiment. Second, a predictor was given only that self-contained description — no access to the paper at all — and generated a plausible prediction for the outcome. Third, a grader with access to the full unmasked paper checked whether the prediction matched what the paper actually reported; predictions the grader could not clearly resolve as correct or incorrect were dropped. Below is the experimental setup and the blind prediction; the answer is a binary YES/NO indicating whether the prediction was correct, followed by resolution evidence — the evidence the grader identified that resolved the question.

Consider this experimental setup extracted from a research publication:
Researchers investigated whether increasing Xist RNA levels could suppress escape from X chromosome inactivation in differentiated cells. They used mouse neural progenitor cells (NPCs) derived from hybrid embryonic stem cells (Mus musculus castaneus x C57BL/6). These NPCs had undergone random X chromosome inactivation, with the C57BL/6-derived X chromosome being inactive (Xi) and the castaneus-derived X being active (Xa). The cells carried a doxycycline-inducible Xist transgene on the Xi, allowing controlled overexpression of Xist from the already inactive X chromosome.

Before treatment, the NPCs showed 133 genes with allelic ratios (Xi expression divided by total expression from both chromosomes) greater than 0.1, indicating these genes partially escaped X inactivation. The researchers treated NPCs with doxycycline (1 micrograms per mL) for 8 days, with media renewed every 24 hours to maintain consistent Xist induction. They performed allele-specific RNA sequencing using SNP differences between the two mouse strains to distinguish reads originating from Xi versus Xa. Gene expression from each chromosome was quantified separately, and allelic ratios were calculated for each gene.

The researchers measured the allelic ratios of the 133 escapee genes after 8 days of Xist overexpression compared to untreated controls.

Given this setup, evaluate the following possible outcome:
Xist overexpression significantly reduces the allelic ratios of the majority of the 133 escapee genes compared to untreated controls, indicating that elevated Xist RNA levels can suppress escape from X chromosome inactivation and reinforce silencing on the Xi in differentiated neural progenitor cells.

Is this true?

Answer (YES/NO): YES